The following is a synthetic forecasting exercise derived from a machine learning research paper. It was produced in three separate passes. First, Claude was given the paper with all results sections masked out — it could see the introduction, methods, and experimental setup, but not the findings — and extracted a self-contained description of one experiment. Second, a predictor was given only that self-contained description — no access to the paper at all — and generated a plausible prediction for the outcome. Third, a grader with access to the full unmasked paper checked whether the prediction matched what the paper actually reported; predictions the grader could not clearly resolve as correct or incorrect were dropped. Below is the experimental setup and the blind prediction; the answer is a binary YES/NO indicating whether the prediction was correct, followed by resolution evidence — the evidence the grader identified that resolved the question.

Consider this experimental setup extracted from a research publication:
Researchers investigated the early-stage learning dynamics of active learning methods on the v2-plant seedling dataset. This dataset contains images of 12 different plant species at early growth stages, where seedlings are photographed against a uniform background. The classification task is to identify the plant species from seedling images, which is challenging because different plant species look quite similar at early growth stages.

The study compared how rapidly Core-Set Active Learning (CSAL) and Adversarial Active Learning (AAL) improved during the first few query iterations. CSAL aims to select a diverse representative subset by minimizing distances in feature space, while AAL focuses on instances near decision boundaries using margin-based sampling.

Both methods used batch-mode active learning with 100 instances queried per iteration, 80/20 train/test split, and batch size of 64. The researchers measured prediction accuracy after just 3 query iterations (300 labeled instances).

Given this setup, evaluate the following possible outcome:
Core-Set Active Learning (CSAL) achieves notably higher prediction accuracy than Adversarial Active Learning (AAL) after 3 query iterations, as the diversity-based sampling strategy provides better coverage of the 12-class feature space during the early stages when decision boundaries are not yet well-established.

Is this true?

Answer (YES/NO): NO